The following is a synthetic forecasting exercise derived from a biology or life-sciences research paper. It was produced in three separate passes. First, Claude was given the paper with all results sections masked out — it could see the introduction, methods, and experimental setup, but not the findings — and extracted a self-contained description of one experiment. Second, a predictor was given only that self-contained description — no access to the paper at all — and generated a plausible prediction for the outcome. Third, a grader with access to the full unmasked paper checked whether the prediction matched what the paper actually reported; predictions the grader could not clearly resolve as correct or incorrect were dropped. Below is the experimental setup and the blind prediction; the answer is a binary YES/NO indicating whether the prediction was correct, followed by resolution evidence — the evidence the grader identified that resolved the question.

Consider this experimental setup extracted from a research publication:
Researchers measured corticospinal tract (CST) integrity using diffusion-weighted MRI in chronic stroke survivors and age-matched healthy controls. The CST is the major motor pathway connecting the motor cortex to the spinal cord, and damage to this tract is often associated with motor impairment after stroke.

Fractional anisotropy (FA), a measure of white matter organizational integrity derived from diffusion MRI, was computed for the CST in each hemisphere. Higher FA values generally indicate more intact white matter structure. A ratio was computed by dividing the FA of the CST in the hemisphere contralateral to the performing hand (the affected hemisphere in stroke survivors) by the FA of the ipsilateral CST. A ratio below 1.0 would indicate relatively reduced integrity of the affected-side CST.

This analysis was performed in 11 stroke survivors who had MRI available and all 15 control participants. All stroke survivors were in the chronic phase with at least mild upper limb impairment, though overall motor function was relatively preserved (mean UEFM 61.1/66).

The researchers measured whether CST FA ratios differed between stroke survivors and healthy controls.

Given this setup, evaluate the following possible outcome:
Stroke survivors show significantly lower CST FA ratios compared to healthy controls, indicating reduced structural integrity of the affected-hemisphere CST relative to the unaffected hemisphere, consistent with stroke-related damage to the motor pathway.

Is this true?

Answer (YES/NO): NO